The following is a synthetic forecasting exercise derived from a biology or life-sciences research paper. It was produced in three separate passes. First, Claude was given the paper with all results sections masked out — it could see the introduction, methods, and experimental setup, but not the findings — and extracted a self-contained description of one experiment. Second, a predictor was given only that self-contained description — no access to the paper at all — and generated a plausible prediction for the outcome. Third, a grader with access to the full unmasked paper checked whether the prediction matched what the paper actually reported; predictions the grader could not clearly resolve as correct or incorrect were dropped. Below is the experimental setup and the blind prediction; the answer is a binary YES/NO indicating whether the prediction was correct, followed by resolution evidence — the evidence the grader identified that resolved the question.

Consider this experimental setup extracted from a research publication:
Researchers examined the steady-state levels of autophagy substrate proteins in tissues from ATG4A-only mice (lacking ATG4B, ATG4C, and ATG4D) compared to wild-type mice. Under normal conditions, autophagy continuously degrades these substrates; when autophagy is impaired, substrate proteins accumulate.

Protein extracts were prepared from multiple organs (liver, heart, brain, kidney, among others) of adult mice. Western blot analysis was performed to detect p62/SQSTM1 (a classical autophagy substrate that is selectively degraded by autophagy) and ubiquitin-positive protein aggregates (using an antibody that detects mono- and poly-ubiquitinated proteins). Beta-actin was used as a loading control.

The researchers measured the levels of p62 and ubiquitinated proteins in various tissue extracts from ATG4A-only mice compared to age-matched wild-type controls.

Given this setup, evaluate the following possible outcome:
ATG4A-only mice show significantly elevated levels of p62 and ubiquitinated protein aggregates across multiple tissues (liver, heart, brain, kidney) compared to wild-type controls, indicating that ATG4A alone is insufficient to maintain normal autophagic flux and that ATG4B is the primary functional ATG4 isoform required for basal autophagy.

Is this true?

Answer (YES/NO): YES